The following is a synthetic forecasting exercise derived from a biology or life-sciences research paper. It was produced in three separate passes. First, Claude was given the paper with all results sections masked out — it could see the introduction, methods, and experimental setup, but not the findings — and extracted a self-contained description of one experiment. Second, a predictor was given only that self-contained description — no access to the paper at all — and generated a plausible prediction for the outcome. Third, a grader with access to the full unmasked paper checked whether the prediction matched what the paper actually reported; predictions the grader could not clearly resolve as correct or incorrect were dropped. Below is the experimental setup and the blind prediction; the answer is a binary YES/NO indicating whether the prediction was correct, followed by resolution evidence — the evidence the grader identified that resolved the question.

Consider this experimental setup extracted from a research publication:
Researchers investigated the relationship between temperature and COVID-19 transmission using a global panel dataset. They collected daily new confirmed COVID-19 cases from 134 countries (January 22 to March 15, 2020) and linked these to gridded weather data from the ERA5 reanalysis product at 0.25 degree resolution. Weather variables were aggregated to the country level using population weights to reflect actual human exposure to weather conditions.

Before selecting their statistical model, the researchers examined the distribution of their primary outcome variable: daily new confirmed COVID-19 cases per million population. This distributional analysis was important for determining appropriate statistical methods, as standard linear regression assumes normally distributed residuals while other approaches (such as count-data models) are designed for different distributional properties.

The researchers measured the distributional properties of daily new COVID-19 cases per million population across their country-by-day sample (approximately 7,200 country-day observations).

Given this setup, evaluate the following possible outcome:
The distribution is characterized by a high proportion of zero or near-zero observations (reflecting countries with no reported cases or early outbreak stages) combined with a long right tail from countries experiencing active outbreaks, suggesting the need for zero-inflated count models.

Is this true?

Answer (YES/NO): NO